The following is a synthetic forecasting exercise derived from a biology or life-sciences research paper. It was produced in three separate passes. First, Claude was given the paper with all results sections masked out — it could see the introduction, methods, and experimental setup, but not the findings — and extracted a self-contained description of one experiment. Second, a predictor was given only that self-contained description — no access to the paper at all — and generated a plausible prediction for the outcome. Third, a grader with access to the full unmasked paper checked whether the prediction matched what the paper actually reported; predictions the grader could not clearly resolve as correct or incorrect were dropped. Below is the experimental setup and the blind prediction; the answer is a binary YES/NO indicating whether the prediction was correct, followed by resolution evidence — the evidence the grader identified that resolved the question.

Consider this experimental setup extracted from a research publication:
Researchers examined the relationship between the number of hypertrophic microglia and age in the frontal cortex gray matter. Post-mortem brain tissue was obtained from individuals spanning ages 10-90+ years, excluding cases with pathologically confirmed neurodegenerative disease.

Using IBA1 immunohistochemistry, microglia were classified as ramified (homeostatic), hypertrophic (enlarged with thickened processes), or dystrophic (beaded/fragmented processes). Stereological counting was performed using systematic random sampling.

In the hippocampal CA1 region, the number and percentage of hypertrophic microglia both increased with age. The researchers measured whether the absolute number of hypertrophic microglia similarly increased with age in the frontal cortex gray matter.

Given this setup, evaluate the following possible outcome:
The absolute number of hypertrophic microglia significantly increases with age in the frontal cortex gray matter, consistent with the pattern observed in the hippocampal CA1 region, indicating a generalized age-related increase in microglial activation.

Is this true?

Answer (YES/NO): NO